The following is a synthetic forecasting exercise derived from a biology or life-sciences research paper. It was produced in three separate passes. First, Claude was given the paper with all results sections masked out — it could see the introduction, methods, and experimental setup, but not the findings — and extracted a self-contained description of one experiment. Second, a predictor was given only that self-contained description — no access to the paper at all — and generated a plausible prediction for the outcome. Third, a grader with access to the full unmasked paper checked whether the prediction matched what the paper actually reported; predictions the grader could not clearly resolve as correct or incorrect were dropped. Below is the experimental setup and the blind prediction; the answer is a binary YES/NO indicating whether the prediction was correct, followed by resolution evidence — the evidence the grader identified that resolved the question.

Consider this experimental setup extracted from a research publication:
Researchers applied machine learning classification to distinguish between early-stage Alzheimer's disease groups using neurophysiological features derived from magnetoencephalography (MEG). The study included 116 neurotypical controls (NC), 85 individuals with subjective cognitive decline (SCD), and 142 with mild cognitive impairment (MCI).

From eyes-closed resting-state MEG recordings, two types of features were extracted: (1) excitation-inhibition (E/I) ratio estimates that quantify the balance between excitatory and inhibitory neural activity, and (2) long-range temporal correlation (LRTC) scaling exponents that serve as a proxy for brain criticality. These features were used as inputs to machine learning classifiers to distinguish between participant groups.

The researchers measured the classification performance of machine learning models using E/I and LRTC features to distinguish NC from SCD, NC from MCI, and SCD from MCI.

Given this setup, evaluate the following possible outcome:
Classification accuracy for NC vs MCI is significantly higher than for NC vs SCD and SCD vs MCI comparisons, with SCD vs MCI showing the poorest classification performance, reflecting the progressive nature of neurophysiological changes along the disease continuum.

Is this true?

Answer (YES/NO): NO